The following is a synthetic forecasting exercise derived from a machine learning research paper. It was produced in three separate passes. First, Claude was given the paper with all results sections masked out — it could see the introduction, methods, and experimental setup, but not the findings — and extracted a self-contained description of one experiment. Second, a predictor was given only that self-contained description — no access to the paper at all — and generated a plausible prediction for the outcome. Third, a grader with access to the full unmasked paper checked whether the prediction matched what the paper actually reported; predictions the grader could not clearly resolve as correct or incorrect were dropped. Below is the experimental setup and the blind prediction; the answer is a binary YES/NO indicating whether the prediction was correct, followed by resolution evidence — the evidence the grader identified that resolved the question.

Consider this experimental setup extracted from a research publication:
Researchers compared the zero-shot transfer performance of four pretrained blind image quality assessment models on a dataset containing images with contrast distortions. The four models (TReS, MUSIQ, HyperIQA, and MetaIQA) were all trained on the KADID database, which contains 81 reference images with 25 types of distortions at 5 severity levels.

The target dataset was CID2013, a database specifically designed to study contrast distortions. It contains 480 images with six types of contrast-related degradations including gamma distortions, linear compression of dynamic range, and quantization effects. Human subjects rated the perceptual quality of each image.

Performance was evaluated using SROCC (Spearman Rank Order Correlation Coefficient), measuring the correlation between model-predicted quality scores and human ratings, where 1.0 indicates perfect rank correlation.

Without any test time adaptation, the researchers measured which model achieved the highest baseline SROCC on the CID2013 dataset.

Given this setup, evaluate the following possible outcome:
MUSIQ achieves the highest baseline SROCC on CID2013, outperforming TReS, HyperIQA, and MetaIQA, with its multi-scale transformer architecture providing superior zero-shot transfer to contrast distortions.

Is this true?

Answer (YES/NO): NO